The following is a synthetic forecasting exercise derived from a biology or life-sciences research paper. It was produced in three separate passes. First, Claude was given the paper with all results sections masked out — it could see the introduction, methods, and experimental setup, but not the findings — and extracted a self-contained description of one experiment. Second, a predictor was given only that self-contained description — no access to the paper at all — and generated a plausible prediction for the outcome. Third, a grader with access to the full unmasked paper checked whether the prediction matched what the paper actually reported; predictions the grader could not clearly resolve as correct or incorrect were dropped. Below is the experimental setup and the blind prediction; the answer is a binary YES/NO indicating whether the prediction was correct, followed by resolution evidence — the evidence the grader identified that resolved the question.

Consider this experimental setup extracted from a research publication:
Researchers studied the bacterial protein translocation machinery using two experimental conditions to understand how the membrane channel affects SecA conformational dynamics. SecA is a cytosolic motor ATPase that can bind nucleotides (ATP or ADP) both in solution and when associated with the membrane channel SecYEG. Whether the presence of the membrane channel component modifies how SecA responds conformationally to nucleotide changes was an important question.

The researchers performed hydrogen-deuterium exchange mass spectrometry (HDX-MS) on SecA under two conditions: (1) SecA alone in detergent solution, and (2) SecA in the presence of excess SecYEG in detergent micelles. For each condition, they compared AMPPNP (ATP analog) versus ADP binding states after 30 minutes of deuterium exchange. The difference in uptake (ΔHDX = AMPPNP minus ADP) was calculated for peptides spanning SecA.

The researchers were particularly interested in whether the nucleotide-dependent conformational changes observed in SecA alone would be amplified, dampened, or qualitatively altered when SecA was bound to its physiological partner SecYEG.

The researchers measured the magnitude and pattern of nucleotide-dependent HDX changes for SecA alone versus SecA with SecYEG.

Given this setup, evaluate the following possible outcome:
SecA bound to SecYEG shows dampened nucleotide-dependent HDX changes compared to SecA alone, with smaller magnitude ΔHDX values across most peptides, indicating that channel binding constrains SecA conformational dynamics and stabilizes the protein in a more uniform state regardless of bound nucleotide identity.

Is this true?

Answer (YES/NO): NO